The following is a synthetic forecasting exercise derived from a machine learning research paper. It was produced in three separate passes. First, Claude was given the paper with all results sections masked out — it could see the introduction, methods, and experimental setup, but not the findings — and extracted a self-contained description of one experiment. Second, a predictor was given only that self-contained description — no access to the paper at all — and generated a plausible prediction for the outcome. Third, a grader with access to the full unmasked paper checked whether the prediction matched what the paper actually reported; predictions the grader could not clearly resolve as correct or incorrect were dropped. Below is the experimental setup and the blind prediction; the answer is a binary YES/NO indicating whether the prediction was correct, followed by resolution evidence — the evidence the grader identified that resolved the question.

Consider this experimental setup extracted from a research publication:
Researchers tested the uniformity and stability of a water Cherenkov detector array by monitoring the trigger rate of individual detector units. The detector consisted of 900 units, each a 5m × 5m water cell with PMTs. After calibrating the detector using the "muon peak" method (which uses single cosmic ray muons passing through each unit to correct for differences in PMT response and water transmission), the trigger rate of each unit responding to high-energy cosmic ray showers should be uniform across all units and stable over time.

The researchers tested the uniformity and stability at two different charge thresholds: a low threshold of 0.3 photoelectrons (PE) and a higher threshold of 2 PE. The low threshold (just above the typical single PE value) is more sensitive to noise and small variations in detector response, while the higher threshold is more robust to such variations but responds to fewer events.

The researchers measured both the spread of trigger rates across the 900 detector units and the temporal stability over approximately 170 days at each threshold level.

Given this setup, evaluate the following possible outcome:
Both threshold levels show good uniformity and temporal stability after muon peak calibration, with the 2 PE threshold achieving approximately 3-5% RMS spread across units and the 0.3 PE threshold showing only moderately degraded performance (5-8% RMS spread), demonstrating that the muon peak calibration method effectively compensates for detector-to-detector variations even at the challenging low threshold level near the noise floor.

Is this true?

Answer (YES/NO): NO